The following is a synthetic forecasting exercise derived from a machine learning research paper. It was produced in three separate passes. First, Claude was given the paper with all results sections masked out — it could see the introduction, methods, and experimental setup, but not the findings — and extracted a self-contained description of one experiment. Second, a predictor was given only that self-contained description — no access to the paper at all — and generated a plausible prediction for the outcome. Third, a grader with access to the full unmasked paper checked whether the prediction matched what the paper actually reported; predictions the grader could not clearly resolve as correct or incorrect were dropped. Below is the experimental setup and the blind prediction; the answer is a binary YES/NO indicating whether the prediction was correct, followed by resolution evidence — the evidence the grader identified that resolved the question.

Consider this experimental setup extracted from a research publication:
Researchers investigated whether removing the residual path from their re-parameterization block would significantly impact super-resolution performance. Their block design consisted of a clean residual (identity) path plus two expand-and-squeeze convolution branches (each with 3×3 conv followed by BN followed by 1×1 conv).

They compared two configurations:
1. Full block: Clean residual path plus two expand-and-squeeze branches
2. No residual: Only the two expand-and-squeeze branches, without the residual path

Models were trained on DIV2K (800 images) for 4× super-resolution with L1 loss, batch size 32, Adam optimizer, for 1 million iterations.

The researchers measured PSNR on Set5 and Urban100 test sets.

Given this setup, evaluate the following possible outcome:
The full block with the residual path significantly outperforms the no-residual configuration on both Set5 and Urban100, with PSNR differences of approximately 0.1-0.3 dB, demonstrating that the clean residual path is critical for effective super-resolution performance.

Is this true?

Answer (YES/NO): NO